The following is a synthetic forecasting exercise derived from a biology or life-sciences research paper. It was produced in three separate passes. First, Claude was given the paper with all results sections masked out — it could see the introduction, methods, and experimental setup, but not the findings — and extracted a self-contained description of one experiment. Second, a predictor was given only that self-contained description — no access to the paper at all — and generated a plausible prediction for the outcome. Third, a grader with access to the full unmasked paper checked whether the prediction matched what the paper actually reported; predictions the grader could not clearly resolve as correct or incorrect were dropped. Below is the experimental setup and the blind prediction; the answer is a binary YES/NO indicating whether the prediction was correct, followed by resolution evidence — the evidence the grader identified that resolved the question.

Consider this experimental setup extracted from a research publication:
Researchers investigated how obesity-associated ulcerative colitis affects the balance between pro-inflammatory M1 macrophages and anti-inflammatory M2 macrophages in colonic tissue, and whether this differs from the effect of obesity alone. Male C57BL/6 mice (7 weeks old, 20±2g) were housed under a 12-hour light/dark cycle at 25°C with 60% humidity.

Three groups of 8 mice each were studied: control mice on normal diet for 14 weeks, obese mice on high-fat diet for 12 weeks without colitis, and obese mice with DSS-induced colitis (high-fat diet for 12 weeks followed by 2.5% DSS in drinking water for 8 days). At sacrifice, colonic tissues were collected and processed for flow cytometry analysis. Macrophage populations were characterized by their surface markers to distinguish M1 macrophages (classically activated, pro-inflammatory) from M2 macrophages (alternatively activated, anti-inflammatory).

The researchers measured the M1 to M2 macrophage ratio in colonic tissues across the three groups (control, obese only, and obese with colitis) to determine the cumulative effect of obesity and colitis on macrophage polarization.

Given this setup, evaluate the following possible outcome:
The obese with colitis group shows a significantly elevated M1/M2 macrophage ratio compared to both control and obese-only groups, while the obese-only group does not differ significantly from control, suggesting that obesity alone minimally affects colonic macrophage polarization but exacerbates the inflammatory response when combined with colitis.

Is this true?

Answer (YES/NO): NO